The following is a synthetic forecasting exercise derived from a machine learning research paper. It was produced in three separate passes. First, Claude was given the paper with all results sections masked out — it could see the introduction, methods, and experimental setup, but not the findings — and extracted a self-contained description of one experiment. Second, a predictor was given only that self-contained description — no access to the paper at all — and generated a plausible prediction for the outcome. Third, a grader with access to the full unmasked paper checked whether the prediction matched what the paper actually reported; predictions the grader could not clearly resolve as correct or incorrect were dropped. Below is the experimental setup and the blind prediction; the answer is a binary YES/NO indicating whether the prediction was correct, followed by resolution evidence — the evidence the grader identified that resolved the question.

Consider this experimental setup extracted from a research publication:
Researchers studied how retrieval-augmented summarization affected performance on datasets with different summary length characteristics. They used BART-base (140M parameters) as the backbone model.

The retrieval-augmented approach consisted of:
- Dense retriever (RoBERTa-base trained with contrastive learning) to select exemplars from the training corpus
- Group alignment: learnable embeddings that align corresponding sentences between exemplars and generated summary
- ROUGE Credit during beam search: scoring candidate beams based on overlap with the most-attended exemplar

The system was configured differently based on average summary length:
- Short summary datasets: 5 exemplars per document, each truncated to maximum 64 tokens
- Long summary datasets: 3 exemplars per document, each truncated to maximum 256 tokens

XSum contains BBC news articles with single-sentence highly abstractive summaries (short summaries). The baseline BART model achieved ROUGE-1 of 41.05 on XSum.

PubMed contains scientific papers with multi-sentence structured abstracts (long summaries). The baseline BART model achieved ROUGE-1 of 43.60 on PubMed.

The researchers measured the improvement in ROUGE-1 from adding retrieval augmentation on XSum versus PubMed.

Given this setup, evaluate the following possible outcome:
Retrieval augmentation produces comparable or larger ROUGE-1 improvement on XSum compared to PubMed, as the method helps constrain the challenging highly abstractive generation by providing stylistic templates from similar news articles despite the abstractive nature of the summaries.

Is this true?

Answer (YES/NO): NO